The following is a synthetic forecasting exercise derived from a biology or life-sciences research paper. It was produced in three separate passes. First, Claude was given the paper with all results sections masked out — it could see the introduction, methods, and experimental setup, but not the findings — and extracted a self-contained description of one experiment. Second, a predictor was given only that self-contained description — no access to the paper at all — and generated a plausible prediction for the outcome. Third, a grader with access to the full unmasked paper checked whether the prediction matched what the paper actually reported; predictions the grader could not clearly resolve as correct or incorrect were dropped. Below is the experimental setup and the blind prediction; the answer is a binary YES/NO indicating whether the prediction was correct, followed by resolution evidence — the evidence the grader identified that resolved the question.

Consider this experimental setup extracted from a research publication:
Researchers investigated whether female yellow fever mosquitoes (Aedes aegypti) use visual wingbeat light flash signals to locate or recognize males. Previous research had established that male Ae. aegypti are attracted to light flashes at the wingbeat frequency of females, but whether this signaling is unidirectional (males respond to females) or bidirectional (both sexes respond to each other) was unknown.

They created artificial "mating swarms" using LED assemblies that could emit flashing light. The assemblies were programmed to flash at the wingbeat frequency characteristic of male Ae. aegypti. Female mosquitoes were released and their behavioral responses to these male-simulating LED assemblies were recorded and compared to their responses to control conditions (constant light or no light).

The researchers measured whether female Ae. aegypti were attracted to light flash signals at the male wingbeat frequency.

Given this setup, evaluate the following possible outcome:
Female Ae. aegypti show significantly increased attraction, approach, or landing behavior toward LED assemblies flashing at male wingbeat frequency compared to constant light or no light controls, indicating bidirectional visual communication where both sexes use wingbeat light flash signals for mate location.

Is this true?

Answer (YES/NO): YES